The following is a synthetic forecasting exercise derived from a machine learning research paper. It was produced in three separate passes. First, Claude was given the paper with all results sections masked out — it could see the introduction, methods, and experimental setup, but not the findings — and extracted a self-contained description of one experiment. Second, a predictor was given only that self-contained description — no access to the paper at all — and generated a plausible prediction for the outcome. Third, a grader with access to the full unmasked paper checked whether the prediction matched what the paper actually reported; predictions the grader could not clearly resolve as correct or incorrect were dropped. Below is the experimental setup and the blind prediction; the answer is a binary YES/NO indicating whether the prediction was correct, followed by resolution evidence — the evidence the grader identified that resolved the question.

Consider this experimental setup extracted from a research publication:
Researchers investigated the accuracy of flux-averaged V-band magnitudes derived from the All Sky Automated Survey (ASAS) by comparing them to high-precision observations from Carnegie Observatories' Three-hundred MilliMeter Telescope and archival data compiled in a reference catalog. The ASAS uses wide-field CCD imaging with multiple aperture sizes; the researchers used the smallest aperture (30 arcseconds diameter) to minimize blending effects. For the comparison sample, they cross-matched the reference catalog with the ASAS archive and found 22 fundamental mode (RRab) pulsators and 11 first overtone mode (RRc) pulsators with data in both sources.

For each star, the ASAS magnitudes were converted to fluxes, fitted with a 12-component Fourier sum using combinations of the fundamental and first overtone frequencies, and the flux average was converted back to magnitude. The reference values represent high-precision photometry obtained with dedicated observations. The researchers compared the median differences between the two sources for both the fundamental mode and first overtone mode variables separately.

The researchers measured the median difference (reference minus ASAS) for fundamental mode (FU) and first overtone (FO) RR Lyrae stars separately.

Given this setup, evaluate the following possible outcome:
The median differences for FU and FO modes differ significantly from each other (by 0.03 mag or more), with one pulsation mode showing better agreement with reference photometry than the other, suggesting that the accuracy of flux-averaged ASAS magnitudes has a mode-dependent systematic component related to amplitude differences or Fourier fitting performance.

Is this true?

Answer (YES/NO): NO